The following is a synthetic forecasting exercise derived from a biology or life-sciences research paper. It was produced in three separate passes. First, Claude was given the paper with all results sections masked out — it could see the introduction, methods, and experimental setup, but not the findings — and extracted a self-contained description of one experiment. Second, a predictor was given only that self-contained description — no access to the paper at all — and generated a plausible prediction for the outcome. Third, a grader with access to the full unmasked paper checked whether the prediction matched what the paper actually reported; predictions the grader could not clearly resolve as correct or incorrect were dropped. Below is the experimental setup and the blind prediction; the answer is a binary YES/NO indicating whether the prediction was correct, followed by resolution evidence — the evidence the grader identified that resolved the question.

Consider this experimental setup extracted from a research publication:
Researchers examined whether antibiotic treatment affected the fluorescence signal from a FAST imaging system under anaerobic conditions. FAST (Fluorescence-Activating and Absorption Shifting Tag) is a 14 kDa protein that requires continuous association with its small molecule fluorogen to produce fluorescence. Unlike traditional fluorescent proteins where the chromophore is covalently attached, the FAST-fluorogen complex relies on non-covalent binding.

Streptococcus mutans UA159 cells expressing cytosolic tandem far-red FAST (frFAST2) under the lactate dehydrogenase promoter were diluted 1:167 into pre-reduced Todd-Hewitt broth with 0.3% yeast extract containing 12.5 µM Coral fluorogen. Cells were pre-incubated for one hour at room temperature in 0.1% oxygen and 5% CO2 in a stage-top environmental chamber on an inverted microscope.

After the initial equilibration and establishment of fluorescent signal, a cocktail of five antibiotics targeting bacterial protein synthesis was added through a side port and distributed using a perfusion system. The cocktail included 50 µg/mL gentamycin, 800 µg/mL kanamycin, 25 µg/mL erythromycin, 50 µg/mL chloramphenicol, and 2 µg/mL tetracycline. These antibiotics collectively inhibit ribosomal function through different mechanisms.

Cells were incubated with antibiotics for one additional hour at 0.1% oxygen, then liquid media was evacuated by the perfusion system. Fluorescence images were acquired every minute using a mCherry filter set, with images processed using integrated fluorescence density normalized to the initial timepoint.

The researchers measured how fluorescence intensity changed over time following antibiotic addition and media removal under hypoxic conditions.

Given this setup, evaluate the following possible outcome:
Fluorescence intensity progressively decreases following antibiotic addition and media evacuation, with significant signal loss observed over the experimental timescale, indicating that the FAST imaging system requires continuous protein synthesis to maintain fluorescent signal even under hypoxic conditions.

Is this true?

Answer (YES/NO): NO